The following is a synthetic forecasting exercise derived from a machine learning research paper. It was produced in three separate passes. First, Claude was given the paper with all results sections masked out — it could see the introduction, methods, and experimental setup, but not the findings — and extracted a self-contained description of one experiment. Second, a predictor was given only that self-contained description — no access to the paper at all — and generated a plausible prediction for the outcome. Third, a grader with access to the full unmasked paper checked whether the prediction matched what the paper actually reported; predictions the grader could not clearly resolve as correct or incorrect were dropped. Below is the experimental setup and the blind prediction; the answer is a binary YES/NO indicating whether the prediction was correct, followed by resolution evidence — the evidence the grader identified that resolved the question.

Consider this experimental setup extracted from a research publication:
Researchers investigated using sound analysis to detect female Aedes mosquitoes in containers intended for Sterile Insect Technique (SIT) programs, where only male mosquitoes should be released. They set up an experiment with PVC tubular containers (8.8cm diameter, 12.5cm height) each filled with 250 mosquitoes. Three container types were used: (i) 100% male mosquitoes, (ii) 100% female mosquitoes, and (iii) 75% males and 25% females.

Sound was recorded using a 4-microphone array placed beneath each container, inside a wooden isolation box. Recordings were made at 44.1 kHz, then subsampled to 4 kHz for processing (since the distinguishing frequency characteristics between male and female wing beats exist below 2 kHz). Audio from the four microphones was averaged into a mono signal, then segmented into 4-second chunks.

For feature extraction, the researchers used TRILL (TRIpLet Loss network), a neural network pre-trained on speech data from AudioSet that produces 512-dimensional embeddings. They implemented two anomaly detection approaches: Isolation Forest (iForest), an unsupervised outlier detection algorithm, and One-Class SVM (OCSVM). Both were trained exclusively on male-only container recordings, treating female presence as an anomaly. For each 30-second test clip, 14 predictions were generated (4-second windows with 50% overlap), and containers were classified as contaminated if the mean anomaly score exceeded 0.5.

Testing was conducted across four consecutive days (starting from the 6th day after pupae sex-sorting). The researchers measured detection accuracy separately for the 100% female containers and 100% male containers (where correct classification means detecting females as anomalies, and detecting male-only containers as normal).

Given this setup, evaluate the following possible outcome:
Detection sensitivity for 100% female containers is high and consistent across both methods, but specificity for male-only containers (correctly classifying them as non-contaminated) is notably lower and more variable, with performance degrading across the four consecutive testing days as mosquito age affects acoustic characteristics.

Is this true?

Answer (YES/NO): NO